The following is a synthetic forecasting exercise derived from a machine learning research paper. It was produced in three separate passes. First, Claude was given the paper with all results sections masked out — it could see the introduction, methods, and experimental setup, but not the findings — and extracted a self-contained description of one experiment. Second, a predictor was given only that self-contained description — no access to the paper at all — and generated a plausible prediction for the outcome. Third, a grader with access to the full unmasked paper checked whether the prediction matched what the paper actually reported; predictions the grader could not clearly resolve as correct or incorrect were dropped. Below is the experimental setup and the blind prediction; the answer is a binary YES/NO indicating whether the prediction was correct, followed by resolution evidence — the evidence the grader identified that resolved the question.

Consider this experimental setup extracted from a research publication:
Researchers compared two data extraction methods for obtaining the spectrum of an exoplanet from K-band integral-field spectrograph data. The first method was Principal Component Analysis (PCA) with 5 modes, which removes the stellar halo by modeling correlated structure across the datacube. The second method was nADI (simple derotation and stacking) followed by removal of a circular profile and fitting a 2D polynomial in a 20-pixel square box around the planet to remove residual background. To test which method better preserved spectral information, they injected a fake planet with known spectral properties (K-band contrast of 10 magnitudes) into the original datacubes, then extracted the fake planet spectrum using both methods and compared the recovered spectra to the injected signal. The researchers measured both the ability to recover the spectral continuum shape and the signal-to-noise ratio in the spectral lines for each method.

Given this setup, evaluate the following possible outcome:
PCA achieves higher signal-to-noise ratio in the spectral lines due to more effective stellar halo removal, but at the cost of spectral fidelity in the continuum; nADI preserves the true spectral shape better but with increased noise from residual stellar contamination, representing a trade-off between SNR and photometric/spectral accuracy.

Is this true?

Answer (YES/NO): NO